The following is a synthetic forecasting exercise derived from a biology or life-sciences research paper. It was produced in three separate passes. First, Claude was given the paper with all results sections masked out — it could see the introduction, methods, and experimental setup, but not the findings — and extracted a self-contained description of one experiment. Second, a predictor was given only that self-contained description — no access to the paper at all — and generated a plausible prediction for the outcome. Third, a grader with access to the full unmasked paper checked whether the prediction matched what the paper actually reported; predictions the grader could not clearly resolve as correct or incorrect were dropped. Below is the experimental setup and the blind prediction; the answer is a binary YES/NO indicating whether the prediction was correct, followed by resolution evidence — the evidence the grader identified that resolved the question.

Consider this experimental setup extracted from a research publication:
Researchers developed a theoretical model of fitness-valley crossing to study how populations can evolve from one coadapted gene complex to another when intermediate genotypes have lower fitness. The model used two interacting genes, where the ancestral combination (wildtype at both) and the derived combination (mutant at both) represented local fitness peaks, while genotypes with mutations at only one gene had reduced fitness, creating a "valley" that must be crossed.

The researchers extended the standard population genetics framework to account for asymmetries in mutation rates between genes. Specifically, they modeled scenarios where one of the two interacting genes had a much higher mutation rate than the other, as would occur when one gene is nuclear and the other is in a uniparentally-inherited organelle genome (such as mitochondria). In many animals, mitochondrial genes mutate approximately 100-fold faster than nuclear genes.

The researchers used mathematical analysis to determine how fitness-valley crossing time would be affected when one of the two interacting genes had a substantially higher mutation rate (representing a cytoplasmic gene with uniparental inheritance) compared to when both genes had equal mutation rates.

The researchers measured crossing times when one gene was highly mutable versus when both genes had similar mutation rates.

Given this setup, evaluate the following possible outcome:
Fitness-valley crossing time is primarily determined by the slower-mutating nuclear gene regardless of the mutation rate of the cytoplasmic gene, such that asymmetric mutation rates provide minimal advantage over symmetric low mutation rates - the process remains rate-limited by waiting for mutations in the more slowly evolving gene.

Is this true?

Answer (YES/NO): NO